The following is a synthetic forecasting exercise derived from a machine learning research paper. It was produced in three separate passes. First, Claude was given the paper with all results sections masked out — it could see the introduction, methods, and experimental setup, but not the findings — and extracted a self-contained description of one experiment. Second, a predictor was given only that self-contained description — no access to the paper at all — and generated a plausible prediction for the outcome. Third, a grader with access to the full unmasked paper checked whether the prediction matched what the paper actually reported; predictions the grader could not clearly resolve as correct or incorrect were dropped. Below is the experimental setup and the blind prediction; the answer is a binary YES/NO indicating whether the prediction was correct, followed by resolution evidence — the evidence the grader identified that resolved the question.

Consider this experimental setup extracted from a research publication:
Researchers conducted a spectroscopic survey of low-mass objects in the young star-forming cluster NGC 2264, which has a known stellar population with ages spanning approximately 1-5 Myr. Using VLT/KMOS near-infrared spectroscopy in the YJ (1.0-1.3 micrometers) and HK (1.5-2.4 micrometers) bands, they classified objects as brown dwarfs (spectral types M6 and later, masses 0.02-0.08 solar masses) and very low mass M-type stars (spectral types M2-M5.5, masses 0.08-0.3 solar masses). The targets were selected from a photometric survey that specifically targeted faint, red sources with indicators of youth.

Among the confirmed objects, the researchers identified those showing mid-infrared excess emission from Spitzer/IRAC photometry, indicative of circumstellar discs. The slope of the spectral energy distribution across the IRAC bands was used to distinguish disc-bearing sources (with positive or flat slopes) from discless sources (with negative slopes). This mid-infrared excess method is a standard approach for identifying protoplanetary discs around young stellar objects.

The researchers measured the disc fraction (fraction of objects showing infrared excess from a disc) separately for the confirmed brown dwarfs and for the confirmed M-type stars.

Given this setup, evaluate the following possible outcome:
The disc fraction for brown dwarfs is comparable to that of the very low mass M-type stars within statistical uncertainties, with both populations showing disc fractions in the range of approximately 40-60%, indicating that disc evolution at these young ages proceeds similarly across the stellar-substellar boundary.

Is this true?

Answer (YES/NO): NO